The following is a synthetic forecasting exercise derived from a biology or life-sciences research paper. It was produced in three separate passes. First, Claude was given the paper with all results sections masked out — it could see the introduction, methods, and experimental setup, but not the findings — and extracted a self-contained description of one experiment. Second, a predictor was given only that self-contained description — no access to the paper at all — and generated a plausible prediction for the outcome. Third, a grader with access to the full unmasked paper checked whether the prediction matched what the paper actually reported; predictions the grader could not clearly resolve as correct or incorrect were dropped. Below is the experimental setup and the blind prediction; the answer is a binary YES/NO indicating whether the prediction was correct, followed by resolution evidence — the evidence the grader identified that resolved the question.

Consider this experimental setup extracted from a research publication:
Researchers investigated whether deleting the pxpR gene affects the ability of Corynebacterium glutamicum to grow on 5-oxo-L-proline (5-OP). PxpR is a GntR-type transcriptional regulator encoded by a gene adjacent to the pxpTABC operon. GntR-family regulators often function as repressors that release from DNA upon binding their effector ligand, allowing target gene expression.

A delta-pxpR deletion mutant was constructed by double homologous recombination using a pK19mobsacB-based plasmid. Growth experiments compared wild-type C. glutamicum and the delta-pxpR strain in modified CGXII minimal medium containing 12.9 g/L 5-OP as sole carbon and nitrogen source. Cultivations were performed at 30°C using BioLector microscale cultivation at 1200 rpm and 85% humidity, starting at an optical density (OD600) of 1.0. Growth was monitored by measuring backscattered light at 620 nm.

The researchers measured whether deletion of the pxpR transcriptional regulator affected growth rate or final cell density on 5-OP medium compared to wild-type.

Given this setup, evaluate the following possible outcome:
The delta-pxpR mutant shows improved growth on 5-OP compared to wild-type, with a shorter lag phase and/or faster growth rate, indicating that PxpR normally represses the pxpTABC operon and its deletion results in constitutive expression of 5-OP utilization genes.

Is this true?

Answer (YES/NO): YES